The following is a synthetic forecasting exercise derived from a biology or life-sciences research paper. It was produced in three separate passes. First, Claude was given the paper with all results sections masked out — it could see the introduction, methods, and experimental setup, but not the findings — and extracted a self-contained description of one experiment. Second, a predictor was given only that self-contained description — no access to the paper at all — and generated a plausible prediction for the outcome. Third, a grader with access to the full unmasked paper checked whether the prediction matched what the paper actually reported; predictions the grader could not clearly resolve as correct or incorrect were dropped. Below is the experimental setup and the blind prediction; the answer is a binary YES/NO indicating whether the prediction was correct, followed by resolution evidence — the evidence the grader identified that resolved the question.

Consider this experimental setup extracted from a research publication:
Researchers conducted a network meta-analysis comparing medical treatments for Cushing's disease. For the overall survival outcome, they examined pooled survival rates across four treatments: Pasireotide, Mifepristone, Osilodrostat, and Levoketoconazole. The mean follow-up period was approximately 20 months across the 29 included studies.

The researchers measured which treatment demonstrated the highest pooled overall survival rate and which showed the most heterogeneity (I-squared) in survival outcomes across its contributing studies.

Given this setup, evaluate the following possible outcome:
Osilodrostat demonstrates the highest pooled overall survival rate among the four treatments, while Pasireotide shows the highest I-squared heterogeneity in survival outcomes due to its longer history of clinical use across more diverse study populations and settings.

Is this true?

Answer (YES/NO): YES